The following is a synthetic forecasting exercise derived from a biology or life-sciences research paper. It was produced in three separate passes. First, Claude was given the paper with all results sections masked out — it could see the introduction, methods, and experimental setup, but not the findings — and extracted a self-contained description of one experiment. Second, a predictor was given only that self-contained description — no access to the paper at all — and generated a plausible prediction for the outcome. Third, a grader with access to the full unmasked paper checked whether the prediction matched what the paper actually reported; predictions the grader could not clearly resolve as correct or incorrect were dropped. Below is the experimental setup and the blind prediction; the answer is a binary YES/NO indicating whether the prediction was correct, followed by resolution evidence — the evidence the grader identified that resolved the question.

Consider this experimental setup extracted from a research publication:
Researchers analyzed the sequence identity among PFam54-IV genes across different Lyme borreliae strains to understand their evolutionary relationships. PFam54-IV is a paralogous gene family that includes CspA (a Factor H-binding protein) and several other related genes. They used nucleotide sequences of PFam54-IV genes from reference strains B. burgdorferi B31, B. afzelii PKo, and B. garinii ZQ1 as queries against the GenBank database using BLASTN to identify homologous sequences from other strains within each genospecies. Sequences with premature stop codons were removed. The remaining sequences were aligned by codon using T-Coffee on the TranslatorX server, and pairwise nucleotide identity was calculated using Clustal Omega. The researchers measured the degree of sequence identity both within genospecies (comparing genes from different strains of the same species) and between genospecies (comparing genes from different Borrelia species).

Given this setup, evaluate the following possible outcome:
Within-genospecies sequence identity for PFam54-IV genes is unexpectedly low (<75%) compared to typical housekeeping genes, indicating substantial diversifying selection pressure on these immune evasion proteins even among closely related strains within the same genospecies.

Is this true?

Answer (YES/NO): NO